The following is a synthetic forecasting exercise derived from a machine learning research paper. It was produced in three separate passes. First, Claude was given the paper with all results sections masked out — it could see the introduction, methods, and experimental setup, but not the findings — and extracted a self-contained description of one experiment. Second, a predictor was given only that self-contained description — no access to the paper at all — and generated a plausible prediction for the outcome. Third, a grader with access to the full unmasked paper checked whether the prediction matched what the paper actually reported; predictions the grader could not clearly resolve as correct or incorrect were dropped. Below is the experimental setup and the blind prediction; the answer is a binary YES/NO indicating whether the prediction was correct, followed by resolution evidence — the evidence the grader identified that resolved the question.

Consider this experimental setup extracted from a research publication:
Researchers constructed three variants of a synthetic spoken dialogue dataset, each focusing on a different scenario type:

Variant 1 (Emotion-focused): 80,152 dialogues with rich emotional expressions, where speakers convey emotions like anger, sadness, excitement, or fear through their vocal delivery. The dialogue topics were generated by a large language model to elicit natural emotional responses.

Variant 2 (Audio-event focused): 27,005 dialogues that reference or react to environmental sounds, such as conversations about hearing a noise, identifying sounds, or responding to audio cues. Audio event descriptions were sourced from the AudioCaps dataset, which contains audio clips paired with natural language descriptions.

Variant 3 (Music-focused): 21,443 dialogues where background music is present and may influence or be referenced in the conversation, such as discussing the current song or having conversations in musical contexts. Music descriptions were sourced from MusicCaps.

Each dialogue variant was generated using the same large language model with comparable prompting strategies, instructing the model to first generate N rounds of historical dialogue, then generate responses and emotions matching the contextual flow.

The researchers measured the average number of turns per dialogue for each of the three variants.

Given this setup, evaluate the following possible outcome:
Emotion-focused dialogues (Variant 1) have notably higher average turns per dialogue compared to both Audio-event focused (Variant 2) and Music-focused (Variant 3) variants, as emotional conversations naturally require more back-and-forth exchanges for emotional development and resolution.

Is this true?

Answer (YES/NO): NO